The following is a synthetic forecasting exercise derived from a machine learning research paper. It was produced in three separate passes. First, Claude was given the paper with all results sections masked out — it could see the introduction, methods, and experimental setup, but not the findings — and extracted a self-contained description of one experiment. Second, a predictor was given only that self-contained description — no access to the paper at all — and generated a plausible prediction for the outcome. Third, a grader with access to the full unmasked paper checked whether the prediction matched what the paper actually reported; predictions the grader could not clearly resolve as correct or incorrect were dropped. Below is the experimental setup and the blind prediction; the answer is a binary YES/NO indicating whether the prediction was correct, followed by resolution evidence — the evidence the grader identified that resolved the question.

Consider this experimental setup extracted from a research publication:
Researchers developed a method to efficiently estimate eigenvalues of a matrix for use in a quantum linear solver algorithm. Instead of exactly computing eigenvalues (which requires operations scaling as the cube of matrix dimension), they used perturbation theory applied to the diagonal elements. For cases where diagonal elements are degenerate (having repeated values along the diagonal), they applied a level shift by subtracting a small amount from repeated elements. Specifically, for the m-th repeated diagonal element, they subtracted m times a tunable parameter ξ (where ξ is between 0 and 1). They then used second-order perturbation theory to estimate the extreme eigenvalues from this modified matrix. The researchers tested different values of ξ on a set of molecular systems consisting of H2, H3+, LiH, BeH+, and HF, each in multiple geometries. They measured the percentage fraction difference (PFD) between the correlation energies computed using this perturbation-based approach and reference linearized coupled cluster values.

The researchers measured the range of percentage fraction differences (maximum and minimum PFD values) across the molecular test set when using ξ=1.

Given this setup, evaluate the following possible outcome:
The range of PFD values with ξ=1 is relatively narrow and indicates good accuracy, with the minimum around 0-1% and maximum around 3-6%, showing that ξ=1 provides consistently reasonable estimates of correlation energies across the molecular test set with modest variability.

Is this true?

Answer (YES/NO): NO